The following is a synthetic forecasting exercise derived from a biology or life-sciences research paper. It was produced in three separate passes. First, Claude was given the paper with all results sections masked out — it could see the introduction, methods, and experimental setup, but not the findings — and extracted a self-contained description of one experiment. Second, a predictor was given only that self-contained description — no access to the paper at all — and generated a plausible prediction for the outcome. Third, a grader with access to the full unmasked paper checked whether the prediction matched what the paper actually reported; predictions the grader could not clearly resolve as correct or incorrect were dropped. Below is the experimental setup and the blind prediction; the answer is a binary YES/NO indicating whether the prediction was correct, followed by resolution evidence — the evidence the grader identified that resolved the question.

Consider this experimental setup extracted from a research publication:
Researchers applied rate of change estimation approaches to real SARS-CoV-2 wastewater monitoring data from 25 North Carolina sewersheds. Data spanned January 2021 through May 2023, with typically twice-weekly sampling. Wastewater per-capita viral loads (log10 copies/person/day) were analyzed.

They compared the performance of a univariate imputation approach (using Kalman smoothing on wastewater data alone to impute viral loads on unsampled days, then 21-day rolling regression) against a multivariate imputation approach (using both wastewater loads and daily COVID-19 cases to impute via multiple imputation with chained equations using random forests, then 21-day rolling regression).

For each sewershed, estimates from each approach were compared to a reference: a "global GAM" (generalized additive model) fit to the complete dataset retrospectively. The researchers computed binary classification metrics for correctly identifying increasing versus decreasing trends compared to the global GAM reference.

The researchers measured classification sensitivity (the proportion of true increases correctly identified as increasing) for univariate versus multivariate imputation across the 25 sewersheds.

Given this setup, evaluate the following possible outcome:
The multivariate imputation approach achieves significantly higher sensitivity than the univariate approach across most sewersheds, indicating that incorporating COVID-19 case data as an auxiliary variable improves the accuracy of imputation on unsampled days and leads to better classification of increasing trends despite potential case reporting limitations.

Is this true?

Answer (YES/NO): NO